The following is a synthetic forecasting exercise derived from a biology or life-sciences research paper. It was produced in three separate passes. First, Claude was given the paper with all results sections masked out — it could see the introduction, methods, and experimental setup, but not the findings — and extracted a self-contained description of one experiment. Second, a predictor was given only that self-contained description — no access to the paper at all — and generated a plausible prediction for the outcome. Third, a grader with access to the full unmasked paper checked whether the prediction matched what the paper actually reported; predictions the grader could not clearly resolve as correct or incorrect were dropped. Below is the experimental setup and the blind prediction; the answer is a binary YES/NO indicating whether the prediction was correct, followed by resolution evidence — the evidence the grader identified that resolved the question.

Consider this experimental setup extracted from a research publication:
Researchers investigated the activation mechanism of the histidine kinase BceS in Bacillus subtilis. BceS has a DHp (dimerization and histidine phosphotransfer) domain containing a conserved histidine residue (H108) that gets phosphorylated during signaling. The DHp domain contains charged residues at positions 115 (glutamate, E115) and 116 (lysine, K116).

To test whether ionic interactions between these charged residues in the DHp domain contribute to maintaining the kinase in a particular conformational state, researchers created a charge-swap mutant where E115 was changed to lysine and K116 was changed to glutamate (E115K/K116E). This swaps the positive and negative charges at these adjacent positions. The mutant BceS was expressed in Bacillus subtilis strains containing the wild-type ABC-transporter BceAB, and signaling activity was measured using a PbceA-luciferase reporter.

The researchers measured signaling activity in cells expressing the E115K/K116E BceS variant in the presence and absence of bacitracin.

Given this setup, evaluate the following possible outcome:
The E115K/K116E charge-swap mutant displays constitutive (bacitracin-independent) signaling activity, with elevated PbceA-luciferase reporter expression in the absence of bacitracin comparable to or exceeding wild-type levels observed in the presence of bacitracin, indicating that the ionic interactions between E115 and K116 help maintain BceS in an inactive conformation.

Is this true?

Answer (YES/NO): YES